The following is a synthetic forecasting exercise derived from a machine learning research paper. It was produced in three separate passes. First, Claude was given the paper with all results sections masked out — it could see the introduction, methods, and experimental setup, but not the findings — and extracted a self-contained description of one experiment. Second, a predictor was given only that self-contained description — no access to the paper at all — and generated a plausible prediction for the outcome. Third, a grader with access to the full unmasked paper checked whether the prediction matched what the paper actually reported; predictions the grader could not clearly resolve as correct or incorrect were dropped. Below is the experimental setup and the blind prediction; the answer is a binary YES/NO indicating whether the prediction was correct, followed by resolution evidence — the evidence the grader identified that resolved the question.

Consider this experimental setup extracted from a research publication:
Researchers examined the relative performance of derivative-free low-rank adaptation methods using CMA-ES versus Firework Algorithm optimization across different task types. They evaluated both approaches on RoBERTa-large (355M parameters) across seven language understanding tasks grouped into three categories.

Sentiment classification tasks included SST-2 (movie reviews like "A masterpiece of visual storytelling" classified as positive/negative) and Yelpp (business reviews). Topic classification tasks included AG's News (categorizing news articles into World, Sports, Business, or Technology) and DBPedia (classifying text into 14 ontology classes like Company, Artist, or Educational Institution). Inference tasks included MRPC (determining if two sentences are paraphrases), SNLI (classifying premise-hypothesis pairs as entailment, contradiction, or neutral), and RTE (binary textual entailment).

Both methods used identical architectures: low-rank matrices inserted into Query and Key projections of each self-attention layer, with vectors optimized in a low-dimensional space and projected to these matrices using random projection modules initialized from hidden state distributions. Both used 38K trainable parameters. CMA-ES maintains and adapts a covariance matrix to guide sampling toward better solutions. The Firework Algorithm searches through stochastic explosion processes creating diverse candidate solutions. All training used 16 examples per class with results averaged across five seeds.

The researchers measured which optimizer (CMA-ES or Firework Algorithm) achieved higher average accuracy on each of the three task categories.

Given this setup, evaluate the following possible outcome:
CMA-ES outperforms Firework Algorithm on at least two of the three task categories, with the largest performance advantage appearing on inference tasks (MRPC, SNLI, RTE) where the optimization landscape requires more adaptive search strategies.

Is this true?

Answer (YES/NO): NO